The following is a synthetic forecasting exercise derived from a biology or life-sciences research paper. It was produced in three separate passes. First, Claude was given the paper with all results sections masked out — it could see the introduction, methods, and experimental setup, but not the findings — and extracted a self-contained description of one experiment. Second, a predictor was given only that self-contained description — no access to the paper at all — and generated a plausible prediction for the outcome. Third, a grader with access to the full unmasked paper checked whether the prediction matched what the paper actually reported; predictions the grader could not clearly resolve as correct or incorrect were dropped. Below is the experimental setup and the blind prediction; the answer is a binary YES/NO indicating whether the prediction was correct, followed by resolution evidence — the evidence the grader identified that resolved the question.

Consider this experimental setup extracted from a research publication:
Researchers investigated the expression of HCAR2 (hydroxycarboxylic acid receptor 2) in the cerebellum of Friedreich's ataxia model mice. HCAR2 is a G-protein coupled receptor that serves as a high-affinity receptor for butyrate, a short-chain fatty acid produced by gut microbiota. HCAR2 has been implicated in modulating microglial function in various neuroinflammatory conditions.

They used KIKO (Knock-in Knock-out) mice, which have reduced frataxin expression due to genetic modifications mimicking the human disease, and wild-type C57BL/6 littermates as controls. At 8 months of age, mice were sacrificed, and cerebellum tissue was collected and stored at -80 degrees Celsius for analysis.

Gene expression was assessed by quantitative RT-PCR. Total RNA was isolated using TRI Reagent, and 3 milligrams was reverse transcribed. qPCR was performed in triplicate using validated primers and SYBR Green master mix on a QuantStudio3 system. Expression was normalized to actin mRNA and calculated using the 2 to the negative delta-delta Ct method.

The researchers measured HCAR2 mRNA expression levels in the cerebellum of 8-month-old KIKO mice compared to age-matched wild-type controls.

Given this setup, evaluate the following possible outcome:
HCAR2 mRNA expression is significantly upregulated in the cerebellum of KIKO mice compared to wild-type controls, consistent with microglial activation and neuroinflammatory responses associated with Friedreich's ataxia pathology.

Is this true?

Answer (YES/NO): YES